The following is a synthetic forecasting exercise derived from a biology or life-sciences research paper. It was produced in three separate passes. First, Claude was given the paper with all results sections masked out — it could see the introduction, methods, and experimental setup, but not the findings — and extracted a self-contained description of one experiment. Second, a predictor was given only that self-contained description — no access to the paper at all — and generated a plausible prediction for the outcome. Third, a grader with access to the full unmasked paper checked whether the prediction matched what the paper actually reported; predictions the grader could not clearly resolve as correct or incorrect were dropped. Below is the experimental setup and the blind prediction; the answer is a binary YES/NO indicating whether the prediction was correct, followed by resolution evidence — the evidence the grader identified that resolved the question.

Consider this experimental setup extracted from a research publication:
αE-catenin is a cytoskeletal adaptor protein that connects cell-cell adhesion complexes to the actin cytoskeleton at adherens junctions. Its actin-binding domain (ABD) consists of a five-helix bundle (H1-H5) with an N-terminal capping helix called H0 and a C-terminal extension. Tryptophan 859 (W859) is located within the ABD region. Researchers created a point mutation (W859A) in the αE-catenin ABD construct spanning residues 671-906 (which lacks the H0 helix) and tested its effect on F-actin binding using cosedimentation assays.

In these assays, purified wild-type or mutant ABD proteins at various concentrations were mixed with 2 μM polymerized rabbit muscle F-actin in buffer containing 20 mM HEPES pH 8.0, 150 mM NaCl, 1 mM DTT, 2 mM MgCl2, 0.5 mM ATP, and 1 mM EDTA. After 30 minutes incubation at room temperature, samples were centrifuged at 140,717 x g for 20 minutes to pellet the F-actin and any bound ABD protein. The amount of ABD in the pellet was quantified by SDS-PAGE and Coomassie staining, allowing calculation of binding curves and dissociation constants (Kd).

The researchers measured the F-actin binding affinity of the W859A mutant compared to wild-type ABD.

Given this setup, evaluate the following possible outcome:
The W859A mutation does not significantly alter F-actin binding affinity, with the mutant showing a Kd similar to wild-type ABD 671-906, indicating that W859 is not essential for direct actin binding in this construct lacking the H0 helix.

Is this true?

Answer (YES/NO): NO